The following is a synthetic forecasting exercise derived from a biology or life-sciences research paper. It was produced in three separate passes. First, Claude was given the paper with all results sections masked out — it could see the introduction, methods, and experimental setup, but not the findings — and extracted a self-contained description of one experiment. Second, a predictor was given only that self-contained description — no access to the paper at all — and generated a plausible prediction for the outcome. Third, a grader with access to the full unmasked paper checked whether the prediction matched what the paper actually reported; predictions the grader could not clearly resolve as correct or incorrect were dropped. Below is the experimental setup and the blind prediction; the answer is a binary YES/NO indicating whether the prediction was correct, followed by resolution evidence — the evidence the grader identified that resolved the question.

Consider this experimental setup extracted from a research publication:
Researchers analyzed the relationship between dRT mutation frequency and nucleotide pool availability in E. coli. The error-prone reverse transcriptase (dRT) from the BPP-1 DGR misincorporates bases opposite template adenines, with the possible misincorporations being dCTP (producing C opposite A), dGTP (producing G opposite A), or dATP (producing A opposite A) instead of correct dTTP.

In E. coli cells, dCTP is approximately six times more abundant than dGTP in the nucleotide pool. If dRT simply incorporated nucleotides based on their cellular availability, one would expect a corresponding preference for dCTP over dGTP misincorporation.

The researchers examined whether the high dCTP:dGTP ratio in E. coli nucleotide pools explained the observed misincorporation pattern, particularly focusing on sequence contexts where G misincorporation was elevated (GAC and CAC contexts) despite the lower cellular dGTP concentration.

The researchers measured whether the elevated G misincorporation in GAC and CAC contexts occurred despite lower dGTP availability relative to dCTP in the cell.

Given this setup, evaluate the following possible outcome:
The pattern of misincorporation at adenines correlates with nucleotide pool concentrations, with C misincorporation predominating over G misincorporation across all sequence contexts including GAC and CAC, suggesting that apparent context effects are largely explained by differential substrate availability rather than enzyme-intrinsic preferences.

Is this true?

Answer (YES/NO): NO